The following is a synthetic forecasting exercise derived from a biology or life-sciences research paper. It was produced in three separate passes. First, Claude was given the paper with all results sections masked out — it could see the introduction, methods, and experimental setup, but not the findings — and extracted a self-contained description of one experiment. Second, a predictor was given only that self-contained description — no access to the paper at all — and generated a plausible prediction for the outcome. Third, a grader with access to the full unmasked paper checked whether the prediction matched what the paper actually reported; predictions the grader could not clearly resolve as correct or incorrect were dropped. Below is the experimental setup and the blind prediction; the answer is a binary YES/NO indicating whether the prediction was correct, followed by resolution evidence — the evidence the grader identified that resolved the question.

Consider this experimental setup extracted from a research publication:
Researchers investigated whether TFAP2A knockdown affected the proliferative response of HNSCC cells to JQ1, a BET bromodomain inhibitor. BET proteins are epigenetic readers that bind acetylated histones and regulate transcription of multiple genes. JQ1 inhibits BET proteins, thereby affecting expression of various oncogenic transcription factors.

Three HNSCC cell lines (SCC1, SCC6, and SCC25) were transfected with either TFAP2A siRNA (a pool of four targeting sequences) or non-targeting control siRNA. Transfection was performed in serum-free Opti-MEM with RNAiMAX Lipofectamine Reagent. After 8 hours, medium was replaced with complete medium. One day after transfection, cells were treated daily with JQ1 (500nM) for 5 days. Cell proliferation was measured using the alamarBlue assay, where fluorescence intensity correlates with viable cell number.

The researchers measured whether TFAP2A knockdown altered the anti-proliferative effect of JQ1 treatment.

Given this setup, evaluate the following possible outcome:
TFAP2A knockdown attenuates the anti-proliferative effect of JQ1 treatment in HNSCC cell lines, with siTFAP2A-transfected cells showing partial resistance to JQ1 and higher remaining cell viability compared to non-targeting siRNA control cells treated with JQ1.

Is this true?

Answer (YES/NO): NO